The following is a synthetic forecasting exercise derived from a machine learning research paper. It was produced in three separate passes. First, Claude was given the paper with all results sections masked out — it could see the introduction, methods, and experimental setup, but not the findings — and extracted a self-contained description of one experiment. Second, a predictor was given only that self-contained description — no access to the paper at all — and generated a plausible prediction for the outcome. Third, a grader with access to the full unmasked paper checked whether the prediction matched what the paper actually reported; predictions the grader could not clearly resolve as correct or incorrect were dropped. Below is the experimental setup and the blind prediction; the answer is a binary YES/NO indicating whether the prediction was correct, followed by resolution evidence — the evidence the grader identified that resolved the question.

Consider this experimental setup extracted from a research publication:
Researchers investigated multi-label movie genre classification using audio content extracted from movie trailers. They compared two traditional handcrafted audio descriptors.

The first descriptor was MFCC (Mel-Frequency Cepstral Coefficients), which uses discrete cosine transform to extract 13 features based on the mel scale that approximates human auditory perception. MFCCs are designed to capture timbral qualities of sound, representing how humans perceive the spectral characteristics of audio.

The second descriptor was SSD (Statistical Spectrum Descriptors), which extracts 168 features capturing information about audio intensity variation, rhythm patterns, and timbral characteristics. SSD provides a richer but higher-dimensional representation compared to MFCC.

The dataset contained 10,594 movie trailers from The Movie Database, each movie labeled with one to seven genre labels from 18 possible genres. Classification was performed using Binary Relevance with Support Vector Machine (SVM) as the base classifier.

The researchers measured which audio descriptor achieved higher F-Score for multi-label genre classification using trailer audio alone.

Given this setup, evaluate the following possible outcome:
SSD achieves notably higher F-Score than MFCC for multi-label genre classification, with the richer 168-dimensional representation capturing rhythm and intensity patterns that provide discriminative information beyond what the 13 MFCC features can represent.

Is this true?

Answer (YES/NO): NO